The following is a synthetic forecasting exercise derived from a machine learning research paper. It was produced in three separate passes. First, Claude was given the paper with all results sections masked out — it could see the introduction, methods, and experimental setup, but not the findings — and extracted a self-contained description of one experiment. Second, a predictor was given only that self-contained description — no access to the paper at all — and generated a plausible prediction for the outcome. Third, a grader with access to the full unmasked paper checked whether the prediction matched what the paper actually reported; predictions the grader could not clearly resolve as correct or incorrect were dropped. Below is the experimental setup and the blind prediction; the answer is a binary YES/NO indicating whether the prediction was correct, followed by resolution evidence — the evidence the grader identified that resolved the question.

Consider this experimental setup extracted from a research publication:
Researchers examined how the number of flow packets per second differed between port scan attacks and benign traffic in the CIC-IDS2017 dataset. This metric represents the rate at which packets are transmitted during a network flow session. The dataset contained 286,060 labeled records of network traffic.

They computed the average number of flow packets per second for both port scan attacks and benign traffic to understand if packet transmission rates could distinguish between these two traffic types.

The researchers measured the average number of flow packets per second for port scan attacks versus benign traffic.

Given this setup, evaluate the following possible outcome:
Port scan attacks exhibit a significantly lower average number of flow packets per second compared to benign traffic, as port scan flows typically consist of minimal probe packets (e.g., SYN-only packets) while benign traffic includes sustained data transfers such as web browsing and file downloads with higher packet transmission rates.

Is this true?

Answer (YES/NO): NO